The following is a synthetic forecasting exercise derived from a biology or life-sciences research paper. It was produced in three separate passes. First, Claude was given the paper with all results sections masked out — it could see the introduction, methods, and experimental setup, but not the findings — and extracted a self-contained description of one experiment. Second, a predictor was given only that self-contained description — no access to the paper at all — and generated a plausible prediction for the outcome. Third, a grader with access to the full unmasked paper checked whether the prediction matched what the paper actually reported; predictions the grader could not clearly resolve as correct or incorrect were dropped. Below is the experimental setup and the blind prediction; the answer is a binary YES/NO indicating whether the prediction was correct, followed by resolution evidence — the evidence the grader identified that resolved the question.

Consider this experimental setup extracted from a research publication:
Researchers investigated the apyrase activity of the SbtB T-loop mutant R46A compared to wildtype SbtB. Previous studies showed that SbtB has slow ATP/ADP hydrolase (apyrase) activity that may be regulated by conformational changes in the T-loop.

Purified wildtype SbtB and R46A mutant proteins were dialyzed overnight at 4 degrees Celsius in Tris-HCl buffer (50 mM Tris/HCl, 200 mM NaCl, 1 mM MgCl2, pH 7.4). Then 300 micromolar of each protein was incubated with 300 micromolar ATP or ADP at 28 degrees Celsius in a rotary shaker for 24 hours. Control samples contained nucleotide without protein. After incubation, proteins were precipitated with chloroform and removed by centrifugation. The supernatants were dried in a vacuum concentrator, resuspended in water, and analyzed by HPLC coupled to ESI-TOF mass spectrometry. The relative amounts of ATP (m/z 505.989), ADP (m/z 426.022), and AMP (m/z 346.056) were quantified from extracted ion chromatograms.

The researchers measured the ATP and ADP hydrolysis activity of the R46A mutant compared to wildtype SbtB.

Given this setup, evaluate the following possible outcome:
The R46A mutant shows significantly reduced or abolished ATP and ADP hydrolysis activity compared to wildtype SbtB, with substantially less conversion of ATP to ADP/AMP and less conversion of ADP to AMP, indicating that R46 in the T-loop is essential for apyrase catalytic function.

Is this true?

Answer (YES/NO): NO